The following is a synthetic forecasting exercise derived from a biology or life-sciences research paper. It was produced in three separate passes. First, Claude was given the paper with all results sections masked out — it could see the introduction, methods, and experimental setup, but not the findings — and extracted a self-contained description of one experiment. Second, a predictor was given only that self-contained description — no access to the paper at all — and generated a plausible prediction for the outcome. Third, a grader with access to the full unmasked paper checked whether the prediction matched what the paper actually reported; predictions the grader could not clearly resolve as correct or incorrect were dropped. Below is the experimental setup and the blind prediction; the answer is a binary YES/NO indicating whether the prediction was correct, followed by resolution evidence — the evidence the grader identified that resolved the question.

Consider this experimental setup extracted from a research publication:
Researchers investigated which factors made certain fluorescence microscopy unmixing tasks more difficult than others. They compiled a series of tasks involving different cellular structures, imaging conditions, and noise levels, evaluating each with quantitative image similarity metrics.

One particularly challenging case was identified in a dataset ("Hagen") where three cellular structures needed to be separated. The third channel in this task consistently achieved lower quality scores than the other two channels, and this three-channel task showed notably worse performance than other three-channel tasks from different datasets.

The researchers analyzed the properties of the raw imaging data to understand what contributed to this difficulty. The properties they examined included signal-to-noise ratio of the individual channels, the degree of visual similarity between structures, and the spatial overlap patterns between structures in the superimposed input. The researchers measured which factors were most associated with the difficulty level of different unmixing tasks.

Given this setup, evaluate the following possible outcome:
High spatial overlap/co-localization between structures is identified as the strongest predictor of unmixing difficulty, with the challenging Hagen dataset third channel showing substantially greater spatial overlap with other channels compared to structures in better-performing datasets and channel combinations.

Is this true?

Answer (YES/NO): NO